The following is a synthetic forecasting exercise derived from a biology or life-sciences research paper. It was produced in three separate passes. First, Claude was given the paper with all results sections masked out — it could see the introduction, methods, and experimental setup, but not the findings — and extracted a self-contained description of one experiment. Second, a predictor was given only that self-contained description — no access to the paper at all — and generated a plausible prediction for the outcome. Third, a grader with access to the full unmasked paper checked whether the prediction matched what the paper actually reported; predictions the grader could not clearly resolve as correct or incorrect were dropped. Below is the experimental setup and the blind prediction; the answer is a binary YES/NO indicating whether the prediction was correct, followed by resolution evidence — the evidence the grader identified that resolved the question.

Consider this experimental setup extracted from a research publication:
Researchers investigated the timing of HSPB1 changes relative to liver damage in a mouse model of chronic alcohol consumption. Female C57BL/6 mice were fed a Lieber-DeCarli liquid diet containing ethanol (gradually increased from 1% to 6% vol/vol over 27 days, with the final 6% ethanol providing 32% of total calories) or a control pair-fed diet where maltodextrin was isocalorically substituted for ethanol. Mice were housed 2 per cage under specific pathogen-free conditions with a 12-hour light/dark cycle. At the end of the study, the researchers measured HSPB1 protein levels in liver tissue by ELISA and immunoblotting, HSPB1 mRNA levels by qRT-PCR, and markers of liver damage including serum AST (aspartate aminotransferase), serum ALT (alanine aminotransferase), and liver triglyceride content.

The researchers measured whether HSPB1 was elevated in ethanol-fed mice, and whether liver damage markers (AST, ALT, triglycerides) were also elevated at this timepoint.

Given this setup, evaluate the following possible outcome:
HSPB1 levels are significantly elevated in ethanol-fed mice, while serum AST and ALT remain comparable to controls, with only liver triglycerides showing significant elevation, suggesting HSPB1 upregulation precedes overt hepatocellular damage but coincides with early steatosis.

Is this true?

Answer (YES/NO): NO